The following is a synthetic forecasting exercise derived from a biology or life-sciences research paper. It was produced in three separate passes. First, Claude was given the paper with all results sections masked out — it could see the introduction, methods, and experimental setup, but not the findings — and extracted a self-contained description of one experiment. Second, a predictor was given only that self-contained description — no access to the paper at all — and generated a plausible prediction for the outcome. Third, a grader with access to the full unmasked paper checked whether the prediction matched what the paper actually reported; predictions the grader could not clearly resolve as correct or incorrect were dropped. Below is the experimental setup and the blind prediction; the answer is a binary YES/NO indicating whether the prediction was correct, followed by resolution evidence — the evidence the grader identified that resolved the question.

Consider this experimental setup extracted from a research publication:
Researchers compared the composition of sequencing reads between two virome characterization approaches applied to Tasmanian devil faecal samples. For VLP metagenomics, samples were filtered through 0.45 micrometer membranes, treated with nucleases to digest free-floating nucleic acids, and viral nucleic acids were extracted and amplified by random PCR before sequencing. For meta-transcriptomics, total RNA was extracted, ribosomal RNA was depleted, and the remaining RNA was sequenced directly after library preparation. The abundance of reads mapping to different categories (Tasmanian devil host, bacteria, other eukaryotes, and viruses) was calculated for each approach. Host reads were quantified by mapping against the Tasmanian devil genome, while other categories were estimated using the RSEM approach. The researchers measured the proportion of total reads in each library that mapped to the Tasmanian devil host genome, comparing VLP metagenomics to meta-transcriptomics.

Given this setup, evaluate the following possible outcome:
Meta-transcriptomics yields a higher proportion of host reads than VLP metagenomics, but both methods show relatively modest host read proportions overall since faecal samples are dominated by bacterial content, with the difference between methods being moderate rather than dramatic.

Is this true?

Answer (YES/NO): YES